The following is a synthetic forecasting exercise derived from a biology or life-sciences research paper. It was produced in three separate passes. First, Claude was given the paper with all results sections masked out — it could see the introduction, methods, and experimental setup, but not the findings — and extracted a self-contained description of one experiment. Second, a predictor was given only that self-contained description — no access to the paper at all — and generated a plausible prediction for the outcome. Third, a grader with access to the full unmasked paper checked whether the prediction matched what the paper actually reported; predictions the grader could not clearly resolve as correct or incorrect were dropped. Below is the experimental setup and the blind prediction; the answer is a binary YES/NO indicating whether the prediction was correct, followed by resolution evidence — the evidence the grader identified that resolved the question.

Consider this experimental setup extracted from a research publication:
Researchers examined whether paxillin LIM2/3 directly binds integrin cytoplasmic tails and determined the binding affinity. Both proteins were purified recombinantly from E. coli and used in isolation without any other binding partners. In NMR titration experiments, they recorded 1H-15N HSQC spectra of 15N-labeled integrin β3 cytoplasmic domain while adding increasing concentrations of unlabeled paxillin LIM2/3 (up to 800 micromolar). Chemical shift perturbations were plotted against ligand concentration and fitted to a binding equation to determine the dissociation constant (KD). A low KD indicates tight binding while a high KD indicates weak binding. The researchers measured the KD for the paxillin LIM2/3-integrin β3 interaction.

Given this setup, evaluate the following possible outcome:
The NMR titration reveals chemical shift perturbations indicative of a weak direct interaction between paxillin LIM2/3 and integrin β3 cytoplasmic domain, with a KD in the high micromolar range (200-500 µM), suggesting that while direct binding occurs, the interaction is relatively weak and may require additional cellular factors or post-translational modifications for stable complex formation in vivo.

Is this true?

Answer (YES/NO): NO